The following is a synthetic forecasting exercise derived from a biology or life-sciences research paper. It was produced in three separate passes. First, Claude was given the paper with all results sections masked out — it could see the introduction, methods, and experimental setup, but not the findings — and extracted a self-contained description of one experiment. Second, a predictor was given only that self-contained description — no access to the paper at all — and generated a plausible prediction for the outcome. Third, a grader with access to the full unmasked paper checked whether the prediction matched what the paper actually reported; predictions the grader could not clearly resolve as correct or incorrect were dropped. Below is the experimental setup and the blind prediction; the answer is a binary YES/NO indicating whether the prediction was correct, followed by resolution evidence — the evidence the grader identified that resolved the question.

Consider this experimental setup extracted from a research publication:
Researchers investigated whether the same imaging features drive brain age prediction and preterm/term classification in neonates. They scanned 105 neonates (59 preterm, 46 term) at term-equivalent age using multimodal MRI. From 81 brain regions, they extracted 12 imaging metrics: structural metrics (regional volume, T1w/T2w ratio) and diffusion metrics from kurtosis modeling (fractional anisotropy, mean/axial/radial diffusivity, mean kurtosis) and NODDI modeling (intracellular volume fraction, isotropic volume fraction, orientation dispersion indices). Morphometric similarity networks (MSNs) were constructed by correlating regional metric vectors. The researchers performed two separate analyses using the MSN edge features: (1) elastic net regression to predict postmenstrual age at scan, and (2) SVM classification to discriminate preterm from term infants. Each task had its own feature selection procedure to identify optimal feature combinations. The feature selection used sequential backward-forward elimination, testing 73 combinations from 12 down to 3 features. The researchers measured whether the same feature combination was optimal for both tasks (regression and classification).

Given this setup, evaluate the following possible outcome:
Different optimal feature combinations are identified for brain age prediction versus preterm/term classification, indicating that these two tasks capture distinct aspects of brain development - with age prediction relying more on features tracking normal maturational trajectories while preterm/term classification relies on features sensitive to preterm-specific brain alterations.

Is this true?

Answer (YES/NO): YES